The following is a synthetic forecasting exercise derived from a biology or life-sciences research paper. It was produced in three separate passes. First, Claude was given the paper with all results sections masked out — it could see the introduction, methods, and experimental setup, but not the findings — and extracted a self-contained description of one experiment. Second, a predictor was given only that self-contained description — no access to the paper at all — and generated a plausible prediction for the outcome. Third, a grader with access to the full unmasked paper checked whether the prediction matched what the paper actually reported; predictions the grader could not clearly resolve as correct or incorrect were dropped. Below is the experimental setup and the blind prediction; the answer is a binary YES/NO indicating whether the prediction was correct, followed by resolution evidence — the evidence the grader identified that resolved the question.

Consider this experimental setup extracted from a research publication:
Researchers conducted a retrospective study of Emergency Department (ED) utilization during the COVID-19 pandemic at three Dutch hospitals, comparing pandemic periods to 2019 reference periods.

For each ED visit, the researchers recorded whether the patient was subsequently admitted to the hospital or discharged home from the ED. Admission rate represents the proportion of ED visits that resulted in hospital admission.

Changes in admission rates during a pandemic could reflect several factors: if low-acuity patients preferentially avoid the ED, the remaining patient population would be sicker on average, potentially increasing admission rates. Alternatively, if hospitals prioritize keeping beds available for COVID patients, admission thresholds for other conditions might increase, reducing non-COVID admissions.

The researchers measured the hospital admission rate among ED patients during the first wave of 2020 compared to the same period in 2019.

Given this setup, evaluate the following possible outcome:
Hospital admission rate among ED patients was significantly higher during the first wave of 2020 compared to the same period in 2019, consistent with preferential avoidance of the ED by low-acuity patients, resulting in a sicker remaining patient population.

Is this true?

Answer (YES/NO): YES